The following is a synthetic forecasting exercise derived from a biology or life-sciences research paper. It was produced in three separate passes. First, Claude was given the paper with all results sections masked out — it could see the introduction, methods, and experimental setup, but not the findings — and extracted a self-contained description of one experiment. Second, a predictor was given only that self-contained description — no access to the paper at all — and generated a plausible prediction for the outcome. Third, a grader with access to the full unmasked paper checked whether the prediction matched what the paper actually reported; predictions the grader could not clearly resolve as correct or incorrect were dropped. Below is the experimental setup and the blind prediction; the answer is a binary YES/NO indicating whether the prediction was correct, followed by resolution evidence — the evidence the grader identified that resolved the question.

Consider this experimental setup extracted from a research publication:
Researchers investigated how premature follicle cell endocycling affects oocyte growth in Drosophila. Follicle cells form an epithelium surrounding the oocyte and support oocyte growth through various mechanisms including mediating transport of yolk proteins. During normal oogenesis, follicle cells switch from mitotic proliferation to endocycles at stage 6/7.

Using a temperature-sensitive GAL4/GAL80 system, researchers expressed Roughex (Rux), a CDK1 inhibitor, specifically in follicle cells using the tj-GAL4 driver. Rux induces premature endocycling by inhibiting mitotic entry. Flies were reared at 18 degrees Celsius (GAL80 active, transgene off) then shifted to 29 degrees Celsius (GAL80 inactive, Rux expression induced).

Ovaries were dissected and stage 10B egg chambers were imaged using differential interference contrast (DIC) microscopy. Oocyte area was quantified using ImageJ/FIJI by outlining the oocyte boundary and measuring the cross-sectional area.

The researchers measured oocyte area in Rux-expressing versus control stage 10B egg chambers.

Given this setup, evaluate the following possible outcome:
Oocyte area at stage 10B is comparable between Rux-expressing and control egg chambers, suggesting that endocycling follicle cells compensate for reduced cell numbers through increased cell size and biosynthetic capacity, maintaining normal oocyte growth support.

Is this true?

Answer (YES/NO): NO